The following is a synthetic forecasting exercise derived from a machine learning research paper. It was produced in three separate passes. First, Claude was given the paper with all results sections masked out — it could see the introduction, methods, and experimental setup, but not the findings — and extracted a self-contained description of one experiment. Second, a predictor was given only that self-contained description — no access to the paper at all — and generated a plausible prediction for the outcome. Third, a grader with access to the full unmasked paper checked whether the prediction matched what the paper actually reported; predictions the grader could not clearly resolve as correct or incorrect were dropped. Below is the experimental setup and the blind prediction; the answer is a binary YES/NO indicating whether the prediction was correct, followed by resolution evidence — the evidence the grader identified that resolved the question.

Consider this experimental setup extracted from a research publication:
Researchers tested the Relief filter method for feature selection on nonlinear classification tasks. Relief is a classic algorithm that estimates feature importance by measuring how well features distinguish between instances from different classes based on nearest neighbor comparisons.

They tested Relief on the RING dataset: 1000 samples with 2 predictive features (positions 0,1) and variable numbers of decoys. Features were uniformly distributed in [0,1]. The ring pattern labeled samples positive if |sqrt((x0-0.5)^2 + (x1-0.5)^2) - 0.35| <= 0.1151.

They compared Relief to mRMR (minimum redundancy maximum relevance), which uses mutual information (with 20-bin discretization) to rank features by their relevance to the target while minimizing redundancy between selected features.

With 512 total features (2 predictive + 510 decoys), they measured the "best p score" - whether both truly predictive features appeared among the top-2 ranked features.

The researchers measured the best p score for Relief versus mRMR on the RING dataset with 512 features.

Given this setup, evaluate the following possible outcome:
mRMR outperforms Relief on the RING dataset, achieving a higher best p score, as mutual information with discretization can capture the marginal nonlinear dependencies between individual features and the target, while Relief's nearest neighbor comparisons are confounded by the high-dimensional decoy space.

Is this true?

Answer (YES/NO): YES